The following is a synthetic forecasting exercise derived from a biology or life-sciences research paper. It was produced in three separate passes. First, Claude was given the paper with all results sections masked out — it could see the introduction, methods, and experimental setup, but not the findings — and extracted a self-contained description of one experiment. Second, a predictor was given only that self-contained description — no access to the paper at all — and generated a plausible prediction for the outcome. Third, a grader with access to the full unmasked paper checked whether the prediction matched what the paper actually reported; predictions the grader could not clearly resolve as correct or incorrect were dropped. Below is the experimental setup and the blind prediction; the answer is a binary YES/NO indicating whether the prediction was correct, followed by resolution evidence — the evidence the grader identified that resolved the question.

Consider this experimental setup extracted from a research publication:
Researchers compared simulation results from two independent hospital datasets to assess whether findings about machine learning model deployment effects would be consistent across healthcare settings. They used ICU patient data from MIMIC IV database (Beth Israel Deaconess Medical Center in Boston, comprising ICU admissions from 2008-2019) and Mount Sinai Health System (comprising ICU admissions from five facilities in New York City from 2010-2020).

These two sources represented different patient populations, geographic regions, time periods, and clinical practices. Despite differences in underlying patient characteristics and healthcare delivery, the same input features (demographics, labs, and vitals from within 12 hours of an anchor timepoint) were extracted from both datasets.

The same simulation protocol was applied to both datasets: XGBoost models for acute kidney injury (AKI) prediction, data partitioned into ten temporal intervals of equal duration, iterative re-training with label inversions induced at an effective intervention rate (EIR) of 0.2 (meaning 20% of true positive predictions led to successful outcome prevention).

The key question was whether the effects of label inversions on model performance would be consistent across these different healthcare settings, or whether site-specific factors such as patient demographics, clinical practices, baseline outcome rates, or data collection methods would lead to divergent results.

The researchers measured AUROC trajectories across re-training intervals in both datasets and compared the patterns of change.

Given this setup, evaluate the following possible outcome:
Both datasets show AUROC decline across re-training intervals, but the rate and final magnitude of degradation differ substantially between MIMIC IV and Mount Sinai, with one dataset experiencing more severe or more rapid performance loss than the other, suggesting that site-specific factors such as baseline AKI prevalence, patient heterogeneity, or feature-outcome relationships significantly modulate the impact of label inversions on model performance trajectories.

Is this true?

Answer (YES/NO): NO